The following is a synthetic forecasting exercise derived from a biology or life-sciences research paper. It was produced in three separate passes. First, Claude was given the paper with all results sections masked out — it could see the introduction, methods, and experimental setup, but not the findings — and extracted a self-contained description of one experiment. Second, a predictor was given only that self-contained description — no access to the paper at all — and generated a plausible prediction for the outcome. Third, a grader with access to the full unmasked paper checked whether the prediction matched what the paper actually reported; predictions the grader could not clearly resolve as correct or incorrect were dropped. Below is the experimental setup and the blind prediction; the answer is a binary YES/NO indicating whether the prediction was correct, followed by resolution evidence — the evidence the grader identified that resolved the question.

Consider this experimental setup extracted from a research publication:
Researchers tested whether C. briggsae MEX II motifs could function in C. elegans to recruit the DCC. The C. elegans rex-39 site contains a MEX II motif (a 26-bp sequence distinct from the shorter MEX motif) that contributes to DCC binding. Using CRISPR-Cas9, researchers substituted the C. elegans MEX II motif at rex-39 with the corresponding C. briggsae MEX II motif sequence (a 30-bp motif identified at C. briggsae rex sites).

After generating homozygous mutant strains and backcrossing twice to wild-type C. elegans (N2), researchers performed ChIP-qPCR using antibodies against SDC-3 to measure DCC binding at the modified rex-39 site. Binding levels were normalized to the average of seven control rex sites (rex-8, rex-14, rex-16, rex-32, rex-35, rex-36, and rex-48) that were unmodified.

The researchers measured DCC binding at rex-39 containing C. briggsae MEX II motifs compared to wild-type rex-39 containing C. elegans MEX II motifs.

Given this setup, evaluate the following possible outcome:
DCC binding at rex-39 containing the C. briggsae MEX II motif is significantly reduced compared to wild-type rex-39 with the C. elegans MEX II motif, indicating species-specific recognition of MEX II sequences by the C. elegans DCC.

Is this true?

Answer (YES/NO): YES